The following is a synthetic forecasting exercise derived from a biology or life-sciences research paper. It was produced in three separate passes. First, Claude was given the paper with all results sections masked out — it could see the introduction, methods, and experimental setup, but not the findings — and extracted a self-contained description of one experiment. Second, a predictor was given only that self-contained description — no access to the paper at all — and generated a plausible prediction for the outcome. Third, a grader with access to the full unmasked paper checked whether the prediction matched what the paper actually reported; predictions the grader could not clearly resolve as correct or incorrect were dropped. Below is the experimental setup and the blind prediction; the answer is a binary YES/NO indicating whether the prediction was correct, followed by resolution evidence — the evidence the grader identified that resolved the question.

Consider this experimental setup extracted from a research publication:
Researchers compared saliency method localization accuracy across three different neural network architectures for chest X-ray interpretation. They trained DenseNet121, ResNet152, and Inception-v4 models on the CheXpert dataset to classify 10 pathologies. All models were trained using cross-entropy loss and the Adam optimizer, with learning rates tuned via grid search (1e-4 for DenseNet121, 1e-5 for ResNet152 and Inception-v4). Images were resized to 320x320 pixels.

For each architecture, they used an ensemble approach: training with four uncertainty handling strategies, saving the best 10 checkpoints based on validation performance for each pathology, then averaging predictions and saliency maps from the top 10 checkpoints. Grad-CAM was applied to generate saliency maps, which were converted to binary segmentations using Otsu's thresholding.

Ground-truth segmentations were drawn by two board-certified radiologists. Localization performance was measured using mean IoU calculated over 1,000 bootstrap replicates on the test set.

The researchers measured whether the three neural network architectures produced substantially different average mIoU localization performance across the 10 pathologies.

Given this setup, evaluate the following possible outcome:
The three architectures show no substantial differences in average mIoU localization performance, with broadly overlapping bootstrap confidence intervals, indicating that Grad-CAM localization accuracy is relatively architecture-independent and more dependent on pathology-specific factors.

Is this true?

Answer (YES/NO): NO